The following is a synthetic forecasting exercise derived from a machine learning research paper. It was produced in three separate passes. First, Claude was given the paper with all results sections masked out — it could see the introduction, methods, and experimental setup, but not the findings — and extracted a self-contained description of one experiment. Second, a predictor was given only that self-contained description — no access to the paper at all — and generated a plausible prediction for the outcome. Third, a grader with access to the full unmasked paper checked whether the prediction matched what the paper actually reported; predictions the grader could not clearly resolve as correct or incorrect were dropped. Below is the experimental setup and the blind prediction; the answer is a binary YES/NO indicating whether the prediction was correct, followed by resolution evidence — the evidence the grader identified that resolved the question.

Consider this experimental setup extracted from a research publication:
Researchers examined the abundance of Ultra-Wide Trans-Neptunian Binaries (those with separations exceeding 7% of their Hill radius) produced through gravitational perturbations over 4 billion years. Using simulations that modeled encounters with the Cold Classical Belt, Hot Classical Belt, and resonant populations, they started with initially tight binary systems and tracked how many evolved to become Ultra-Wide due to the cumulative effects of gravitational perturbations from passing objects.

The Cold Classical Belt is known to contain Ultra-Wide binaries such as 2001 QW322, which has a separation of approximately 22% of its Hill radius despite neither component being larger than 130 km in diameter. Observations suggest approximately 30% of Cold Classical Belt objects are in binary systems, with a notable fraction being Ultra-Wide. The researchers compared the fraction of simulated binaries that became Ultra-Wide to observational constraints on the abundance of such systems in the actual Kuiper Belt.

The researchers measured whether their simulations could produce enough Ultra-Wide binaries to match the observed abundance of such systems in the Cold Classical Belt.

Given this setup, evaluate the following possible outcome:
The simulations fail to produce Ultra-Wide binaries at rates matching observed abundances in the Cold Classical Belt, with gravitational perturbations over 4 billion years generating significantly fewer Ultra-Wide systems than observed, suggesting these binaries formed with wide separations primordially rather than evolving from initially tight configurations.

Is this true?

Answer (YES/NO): NO